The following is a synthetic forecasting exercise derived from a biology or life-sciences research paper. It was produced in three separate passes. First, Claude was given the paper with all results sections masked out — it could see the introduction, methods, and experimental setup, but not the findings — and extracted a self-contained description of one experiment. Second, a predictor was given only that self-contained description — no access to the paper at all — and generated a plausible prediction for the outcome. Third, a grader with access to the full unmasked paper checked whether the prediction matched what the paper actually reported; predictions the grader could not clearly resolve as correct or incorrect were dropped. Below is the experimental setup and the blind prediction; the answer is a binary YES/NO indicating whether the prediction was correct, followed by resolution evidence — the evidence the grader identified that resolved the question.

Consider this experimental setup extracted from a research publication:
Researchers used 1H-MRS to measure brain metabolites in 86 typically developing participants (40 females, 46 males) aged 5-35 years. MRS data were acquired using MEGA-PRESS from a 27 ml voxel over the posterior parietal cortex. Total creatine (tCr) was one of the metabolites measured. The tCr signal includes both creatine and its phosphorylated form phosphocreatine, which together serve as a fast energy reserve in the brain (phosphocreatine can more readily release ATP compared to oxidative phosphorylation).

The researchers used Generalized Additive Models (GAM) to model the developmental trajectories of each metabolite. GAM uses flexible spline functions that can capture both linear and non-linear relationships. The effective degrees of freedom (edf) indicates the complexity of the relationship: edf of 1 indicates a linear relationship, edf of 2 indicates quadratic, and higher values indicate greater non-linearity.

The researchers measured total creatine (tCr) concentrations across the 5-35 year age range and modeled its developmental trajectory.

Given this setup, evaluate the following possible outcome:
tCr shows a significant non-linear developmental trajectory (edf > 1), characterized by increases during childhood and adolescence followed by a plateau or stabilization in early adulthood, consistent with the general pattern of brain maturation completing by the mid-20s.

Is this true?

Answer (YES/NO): YES